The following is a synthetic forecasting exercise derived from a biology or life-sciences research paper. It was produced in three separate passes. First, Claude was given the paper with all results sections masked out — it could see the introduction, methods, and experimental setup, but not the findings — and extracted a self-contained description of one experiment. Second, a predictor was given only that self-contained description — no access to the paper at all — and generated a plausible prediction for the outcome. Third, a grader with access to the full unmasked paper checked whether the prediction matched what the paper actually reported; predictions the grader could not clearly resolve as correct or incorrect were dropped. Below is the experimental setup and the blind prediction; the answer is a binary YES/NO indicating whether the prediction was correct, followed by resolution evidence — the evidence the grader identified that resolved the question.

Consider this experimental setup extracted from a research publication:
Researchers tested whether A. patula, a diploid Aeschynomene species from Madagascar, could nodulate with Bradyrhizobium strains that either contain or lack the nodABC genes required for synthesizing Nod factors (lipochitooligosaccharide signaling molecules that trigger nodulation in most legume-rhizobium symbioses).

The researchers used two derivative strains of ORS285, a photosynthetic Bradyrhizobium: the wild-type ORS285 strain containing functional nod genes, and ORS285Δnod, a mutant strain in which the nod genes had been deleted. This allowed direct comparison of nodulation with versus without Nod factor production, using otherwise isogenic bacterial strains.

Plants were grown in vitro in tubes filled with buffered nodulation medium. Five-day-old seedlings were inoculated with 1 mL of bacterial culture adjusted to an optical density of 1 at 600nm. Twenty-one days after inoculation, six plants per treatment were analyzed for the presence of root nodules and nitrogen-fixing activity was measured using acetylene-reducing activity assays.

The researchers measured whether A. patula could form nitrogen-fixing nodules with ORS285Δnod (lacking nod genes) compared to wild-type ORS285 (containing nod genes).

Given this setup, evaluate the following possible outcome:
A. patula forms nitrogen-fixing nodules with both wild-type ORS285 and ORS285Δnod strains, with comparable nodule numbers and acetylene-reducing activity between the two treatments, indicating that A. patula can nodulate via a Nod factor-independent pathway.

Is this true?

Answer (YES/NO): NO